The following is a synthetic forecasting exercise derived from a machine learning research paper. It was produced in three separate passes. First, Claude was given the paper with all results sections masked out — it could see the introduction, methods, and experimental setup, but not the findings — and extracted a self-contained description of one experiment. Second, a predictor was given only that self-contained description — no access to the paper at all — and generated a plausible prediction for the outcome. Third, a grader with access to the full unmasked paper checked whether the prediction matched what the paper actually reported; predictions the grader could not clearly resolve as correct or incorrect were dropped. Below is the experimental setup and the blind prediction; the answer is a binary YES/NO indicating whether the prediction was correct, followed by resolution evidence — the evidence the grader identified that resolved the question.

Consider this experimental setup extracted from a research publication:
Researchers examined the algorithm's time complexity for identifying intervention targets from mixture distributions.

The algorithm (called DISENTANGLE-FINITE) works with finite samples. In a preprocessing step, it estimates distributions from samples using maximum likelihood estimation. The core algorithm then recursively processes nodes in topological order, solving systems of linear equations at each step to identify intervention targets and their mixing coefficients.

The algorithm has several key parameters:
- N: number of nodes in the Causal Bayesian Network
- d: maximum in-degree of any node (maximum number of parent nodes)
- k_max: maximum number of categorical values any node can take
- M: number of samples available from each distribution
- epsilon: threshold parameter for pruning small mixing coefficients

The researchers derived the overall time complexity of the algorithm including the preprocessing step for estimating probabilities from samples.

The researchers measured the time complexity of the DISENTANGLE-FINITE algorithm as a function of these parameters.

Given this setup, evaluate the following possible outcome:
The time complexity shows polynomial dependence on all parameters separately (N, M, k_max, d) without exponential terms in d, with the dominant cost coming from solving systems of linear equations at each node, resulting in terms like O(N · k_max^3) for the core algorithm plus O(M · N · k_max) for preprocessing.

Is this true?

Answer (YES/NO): NO